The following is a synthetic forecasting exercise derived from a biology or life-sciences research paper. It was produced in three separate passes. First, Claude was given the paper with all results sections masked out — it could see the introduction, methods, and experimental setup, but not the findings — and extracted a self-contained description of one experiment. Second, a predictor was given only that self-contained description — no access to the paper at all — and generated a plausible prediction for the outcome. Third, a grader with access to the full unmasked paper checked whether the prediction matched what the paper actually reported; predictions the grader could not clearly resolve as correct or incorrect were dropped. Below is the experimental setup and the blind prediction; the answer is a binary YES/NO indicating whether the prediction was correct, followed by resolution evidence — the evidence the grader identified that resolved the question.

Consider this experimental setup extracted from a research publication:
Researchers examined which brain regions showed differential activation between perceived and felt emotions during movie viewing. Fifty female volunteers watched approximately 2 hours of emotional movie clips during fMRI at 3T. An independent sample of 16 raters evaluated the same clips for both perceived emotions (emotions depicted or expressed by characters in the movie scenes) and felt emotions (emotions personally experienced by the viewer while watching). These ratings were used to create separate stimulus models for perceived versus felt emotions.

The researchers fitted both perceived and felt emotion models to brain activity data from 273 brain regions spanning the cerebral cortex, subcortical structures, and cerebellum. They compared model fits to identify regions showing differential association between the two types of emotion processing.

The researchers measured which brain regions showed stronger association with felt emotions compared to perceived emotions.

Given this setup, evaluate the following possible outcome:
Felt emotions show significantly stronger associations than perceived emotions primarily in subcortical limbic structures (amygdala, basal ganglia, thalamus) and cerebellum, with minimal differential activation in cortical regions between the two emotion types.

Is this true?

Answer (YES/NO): NO